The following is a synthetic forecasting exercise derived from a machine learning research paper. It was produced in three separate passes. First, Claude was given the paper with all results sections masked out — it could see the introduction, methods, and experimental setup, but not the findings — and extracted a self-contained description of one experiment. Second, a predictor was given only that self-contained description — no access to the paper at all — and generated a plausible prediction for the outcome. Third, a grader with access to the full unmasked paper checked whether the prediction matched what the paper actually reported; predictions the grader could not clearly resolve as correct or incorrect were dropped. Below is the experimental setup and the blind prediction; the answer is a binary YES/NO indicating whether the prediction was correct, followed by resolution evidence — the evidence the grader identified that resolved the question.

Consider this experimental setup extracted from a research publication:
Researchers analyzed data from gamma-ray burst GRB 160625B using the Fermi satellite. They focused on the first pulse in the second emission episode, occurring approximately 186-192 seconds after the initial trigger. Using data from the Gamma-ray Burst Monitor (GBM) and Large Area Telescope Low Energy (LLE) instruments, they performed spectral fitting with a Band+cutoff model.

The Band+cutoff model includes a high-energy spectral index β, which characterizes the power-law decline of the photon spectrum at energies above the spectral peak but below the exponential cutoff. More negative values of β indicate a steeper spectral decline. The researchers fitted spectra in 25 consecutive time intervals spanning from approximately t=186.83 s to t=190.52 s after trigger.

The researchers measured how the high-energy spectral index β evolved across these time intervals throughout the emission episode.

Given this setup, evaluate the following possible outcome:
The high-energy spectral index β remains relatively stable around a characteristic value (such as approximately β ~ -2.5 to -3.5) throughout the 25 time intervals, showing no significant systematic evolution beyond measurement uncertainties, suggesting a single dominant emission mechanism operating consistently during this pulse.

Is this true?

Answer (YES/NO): NO